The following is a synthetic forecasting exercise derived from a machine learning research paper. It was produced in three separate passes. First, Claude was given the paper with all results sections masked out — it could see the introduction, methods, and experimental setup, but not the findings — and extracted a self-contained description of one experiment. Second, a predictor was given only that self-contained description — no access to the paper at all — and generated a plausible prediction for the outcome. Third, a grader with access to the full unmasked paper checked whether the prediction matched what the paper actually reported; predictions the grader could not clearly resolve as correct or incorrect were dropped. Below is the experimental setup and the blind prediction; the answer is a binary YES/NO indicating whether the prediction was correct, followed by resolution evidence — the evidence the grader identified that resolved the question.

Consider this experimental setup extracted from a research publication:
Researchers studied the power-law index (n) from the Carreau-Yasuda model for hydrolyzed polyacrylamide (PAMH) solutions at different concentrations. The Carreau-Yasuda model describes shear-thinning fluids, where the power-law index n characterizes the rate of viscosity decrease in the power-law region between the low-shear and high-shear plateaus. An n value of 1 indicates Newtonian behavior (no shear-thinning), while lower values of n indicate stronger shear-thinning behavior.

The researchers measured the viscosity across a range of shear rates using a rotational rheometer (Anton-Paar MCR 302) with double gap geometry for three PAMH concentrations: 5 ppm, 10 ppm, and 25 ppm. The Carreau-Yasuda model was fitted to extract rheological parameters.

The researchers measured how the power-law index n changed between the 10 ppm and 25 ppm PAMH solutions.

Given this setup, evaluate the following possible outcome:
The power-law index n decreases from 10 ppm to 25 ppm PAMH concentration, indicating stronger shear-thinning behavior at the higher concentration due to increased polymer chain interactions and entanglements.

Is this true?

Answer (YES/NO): YES